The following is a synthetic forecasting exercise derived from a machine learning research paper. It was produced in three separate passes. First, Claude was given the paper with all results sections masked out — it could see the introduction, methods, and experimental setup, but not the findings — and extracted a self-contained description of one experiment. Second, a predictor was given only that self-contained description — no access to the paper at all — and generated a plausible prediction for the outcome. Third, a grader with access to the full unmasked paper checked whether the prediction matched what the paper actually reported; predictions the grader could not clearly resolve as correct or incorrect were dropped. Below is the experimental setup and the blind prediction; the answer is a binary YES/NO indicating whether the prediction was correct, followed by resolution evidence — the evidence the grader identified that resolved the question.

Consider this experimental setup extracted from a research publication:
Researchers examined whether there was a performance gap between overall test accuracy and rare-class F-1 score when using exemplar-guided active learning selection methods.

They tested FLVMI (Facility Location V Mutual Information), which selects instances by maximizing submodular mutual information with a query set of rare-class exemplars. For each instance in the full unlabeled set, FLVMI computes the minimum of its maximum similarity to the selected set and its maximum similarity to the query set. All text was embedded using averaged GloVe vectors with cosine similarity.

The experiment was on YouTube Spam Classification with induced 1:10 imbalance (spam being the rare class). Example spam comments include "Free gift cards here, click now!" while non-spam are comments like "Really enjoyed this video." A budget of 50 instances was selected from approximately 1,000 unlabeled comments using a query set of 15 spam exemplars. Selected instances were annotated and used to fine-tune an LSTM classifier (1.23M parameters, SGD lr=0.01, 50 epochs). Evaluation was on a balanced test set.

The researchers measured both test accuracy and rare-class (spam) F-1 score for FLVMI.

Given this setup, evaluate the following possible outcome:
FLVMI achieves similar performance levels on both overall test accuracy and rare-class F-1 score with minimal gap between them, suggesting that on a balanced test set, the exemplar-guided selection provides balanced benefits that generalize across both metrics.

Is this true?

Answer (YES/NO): NO